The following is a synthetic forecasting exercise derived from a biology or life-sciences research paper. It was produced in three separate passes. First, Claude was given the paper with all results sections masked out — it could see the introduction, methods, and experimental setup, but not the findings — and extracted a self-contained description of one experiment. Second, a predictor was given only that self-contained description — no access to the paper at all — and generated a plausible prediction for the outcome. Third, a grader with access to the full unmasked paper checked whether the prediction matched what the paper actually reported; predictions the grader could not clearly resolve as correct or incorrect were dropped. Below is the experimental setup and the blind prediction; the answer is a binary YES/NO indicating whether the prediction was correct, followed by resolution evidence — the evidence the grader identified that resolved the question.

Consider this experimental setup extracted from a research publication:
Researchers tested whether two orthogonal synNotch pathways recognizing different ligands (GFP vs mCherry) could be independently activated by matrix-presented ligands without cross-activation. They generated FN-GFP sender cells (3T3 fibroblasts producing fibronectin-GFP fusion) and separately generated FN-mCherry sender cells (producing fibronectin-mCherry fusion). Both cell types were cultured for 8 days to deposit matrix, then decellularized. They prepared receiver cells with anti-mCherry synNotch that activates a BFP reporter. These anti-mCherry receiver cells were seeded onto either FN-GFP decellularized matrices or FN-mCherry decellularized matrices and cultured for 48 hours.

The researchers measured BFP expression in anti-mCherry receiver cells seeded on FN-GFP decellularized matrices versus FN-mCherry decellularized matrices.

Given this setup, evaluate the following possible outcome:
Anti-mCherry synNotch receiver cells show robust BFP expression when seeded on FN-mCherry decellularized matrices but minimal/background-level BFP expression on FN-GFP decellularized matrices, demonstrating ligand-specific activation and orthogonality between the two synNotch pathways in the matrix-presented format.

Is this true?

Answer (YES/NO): YES